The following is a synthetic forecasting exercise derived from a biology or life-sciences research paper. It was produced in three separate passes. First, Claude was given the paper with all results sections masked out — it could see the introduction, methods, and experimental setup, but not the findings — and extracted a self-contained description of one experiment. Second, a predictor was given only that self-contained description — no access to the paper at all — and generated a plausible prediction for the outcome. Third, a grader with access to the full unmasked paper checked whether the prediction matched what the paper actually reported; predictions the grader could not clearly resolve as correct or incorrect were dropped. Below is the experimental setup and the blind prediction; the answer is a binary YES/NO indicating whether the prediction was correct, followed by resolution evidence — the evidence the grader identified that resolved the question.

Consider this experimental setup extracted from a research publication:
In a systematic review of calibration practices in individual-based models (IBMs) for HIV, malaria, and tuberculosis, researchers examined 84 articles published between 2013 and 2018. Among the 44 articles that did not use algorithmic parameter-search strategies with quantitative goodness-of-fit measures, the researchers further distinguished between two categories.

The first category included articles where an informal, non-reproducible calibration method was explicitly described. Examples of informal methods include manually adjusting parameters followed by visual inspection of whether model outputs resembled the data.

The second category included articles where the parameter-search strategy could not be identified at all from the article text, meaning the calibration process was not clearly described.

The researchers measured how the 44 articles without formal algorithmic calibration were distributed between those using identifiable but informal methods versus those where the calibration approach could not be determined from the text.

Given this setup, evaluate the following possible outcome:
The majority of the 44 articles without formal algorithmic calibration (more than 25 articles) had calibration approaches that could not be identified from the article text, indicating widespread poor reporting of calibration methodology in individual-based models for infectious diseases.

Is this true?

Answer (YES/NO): YES